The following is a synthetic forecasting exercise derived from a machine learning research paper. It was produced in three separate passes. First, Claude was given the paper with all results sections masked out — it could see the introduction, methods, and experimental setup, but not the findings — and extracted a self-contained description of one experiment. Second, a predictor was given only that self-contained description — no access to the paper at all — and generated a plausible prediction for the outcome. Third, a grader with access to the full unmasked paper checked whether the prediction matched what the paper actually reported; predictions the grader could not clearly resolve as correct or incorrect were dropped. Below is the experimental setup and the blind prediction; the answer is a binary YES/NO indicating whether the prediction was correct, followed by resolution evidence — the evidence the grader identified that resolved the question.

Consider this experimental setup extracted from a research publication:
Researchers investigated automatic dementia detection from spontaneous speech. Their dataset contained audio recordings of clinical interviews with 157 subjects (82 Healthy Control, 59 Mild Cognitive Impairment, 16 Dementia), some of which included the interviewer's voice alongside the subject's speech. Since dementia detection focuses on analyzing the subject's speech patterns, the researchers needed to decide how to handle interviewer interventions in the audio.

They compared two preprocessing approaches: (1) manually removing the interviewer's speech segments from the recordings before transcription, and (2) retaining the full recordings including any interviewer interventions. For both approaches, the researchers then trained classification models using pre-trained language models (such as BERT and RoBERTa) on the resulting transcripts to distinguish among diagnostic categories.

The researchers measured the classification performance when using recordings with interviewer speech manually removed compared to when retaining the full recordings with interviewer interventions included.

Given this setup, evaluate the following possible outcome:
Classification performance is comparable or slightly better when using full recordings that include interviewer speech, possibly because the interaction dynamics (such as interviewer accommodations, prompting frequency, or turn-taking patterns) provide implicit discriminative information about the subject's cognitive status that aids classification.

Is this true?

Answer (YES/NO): YES